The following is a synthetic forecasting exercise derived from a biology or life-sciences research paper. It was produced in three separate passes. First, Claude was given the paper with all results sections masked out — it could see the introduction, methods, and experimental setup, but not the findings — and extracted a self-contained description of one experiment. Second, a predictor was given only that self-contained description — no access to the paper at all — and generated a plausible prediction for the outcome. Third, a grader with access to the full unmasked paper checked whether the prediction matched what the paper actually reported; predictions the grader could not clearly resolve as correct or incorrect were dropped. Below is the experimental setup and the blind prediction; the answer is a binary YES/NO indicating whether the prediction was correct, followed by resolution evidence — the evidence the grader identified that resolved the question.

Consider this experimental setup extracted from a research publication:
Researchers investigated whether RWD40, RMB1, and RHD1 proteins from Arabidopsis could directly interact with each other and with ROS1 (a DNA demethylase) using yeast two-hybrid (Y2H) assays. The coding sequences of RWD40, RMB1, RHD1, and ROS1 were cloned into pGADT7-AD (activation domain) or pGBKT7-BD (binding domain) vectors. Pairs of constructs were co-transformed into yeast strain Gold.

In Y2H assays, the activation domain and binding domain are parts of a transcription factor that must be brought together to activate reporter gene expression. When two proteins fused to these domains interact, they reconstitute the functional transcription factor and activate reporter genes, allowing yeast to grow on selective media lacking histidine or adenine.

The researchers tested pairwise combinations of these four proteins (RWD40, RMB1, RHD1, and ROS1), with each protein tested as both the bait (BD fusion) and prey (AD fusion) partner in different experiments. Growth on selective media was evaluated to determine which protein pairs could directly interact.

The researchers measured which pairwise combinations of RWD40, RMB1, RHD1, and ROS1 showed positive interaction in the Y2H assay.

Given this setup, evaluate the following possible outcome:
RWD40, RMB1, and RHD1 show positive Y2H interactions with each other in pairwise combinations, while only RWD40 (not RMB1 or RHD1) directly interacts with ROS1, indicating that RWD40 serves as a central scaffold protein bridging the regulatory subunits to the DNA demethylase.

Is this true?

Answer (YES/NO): YES